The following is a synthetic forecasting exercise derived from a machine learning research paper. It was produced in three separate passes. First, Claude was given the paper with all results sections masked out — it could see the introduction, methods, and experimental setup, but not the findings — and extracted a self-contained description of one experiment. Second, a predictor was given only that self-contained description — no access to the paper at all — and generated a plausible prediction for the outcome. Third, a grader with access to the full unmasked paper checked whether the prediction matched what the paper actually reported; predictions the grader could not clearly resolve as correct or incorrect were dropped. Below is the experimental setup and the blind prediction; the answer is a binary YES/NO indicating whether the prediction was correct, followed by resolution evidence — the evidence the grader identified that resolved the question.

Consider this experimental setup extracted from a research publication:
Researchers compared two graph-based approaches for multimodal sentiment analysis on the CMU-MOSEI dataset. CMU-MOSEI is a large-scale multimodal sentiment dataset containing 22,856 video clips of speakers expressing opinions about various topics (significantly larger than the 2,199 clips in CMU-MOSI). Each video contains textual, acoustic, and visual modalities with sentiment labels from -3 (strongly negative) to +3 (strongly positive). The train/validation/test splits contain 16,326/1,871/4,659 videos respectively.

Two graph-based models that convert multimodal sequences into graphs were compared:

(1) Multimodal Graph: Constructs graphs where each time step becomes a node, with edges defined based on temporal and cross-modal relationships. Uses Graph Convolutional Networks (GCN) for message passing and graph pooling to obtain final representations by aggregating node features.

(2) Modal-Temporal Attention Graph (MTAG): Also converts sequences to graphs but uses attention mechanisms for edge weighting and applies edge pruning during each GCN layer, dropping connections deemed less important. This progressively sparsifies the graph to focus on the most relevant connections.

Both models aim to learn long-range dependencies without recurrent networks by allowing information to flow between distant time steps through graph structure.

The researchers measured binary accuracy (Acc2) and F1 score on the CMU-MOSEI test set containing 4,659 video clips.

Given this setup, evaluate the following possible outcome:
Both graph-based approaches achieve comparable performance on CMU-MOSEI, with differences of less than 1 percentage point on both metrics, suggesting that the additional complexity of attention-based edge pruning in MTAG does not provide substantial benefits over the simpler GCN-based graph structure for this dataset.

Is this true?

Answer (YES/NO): NO